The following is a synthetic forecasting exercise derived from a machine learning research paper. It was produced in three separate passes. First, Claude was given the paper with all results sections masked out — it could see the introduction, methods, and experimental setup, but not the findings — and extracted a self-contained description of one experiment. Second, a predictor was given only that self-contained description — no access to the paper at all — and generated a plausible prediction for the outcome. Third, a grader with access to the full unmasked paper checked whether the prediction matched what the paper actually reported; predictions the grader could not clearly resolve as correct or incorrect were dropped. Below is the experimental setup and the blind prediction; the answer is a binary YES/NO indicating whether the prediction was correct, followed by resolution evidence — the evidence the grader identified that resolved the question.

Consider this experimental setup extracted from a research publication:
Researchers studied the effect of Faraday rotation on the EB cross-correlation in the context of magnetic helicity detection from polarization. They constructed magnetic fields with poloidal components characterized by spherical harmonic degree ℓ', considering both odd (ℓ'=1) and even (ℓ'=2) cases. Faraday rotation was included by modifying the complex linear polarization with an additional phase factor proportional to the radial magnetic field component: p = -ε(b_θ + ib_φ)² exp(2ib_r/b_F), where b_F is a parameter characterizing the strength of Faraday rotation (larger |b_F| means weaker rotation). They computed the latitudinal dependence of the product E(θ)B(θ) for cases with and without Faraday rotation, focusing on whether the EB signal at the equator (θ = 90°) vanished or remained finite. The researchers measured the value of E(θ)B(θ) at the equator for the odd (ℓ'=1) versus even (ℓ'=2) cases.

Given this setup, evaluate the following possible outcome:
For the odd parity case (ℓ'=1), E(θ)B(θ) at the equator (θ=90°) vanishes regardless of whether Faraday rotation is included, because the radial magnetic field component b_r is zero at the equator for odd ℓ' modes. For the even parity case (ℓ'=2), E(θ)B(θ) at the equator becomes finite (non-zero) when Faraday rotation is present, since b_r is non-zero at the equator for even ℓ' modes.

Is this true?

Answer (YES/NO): YES